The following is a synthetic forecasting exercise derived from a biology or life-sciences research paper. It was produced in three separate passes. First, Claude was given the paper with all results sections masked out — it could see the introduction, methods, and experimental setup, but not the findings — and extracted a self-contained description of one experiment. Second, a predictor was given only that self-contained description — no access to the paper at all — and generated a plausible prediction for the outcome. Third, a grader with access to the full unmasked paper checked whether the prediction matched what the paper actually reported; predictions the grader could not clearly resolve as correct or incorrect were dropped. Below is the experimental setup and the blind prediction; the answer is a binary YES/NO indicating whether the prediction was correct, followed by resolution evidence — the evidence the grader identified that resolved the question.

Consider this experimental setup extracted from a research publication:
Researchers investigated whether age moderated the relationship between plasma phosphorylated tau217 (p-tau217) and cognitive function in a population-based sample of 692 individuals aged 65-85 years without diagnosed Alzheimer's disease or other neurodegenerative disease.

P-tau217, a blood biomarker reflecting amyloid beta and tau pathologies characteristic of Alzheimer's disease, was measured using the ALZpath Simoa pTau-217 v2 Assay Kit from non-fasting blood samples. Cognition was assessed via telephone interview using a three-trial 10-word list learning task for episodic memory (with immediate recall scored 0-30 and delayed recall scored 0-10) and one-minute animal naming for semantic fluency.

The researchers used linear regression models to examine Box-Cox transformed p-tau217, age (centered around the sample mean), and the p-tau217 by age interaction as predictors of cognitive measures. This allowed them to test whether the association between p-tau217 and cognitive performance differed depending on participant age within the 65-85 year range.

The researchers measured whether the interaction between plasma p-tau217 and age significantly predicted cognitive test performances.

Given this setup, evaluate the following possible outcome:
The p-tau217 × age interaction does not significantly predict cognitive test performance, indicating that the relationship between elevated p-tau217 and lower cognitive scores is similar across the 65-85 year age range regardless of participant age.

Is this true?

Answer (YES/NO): YES